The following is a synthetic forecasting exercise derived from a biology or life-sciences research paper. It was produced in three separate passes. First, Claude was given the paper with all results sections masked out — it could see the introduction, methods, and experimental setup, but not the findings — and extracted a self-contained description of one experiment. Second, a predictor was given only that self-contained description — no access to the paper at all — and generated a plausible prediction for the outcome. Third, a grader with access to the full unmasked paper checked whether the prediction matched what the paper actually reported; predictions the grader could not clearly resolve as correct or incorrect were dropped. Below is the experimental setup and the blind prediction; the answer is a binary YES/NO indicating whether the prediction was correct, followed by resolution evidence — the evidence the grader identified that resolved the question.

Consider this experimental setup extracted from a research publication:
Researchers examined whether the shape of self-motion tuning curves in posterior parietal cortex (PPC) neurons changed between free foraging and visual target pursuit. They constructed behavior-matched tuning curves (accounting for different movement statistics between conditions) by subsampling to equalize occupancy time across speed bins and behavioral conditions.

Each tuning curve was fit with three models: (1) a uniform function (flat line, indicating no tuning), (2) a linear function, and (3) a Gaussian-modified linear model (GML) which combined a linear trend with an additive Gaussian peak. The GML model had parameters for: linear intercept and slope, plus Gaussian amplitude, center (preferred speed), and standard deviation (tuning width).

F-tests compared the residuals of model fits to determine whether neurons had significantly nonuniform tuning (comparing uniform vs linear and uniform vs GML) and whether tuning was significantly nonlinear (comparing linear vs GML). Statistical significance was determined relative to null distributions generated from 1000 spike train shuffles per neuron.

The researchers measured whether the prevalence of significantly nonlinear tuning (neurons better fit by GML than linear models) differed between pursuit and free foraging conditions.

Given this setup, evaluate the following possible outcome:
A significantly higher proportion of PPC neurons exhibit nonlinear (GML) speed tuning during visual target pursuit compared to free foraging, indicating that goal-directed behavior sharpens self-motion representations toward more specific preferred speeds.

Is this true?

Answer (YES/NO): YES